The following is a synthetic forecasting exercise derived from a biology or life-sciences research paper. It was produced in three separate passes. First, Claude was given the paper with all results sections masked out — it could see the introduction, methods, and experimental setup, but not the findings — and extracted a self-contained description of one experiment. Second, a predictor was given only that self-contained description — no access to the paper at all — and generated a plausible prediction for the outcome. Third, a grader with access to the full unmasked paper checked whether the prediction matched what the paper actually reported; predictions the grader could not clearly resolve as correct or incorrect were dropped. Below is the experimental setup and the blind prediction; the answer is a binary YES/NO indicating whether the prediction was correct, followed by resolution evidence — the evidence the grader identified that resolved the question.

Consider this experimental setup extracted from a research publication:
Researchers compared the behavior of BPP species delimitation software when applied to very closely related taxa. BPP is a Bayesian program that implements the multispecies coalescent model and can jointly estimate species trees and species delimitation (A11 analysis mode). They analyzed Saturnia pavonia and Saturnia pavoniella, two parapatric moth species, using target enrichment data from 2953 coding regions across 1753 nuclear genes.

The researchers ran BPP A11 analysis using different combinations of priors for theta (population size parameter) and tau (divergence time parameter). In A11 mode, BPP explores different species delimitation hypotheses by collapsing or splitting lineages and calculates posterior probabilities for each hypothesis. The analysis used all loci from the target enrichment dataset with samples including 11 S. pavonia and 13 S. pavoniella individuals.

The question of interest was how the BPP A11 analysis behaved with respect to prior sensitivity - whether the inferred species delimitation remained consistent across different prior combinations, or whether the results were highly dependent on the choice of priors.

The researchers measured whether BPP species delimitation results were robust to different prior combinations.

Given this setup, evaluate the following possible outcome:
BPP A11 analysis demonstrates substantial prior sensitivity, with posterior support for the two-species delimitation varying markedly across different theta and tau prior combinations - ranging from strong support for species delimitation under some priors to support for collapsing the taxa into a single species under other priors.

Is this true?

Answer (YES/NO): NO